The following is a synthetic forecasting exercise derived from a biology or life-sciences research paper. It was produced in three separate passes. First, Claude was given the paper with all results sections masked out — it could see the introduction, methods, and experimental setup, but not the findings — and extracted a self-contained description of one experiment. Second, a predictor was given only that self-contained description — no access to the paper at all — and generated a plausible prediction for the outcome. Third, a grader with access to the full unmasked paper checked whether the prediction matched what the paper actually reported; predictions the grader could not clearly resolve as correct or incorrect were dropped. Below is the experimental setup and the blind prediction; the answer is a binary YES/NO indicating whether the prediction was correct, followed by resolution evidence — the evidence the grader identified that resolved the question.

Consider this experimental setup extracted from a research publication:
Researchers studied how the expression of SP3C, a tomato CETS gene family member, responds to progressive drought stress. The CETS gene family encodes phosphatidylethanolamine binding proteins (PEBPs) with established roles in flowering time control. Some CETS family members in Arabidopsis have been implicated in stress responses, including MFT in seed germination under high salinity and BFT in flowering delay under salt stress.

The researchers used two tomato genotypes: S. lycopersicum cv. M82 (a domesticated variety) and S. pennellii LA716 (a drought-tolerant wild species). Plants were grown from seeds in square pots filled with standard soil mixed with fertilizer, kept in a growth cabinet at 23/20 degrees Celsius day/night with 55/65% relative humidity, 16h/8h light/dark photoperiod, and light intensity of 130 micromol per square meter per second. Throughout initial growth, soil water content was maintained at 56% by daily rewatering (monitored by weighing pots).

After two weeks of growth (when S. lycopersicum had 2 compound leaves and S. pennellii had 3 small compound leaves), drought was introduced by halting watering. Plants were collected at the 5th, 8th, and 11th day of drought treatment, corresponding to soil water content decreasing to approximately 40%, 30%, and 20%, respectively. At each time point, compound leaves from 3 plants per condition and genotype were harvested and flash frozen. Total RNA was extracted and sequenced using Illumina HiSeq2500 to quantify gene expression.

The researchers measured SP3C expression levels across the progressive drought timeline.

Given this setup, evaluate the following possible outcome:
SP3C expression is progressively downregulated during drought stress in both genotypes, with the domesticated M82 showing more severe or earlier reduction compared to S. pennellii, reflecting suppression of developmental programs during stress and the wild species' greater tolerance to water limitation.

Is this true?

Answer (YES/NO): NO